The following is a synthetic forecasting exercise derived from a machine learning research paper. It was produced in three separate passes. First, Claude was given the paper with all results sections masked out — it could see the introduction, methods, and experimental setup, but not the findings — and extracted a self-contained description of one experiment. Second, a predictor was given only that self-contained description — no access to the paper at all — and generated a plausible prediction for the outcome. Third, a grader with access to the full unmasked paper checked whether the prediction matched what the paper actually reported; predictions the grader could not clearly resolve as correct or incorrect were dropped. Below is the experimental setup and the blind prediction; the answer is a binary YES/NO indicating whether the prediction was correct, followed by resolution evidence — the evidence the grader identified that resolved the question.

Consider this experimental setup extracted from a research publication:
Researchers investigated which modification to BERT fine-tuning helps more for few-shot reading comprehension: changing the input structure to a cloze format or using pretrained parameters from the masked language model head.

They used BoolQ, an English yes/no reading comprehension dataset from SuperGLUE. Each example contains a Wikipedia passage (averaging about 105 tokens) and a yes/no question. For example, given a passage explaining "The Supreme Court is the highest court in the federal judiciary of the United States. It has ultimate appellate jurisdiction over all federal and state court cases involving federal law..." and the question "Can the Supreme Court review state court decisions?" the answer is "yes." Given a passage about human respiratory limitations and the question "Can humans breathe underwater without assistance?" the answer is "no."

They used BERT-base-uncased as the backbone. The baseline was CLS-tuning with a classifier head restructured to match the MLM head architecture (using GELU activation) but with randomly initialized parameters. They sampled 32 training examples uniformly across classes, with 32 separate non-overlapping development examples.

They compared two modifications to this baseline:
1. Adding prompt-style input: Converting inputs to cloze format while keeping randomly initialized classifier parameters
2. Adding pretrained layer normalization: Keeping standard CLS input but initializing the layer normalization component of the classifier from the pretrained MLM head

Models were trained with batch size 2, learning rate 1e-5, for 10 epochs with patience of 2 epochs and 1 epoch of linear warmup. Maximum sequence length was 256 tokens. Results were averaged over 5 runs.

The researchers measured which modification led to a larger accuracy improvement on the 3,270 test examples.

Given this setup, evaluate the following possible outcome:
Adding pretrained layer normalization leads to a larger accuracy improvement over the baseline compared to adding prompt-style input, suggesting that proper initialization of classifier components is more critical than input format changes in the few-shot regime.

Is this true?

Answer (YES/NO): NO